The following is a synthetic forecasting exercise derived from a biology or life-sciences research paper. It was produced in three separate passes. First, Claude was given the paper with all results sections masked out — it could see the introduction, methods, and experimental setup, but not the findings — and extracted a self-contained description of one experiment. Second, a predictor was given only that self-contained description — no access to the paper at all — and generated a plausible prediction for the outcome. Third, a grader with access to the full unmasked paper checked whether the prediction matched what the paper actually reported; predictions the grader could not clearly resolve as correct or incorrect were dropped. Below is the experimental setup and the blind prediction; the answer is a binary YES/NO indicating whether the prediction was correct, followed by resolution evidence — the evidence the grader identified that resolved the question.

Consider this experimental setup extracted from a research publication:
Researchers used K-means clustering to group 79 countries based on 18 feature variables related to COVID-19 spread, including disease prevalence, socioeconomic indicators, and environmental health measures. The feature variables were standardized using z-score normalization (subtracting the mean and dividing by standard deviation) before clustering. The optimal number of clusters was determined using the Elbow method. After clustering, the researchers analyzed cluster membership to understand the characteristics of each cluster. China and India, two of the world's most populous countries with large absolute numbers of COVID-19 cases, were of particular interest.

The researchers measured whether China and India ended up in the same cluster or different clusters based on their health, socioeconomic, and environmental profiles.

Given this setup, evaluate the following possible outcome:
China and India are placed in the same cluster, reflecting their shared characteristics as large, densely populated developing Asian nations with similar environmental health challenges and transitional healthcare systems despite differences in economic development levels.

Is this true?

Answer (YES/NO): YES